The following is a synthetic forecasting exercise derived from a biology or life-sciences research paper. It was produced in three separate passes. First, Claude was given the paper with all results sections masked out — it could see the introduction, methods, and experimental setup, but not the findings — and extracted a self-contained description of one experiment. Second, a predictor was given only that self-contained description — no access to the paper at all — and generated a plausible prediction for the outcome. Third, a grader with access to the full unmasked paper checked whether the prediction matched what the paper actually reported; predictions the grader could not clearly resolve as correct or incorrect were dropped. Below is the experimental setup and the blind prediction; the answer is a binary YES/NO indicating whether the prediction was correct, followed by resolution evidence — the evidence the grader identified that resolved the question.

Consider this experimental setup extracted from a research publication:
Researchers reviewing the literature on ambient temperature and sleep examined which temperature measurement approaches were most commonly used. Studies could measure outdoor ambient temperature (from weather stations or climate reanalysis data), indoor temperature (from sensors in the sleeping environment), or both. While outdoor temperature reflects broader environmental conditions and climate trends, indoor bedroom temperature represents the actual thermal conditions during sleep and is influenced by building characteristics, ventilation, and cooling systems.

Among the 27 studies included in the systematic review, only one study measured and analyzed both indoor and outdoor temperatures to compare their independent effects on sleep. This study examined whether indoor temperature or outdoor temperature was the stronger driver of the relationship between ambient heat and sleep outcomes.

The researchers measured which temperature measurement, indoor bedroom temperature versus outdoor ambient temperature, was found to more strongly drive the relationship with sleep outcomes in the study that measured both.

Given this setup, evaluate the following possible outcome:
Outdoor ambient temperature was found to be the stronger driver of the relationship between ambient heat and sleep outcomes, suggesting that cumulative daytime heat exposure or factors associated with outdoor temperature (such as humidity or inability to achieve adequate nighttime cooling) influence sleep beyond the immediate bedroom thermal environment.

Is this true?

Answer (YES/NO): NO